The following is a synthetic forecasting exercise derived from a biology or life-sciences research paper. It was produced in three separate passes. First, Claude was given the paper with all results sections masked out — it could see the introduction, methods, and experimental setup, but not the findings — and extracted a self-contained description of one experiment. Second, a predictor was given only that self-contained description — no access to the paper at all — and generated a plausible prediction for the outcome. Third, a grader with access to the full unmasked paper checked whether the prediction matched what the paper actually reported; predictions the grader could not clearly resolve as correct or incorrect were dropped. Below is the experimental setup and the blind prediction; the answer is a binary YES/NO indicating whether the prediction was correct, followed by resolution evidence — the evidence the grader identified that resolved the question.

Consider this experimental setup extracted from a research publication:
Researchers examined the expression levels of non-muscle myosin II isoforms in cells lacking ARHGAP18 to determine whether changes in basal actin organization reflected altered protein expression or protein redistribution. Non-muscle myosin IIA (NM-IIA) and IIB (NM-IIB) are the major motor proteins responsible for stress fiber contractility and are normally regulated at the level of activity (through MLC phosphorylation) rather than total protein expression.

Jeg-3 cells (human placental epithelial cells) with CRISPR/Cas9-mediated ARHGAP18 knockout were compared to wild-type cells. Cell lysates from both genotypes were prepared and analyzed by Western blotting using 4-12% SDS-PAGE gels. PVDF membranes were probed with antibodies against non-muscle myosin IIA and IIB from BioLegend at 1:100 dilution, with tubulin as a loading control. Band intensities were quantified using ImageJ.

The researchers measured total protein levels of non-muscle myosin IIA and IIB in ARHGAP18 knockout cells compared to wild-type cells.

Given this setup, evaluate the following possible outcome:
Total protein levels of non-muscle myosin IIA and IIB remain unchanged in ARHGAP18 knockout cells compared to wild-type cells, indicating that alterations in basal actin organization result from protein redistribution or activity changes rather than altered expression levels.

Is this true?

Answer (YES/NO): YES